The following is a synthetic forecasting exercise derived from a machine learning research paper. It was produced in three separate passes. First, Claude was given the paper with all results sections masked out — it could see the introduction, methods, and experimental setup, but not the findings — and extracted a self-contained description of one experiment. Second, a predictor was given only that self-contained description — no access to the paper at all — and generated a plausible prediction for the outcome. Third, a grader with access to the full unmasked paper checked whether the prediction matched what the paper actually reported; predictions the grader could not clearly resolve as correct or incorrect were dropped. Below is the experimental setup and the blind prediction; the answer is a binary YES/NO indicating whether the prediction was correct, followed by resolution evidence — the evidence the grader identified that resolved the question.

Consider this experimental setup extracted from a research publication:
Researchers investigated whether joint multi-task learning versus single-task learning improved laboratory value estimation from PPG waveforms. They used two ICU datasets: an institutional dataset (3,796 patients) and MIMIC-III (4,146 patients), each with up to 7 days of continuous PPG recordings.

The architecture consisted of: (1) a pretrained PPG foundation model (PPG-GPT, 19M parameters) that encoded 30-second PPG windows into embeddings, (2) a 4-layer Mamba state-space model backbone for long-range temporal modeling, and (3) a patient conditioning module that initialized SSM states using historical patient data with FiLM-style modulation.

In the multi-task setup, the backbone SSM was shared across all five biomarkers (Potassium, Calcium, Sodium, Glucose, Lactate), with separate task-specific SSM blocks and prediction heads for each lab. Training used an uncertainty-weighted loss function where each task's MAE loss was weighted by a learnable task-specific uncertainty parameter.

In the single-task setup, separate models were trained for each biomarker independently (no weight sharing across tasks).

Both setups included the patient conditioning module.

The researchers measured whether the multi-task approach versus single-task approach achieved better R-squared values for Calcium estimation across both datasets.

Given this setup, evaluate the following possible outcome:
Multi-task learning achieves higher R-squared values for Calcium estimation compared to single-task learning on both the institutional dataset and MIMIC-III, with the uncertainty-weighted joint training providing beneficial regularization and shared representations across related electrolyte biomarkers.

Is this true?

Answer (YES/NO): YES